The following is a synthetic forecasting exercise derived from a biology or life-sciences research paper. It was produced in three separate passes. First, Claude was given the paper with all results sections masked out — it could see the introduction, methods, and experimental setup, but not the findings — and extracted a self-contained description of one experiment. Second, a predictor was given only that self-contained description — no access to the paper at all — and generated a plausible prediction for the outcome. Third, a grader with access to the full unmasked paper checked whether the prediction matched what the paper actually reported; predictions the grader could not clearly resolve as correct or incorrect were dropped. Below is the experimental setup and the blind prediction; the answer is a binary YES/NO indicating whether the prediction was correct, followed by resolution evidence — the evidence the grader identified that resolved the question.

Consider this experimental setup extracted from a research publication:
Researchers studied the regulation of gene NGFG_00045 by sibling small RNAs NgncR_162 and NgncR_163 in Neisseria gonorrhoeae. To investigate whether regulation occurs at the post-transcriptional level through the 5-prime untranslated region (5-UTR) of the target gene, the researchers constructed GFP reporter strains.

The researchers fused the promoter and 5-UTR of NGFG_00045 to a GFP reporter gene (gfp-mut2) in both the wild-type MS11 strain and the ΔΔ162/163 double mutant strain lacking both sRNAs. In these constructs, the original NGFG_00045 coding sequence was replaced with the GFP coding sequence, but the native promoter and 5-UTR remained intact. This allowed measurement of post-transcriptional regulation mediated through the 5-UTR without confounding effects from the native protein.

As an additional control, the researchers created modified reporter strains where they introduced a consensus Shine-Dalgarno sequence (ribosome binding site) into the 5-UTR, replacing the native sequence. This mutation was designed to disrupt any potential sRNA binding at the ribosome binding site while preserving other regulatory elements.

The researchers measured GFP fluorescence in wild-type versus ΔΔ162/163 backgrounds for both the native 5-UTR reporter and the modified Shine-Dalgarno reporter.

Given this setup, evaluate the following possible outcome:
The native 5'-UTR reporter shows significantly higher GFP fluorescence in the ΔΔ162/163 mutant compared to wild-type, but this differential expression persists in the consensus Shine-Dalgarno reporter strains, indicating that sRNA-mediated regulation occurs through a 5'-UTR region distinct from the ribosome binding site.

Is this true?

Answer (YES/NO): NO